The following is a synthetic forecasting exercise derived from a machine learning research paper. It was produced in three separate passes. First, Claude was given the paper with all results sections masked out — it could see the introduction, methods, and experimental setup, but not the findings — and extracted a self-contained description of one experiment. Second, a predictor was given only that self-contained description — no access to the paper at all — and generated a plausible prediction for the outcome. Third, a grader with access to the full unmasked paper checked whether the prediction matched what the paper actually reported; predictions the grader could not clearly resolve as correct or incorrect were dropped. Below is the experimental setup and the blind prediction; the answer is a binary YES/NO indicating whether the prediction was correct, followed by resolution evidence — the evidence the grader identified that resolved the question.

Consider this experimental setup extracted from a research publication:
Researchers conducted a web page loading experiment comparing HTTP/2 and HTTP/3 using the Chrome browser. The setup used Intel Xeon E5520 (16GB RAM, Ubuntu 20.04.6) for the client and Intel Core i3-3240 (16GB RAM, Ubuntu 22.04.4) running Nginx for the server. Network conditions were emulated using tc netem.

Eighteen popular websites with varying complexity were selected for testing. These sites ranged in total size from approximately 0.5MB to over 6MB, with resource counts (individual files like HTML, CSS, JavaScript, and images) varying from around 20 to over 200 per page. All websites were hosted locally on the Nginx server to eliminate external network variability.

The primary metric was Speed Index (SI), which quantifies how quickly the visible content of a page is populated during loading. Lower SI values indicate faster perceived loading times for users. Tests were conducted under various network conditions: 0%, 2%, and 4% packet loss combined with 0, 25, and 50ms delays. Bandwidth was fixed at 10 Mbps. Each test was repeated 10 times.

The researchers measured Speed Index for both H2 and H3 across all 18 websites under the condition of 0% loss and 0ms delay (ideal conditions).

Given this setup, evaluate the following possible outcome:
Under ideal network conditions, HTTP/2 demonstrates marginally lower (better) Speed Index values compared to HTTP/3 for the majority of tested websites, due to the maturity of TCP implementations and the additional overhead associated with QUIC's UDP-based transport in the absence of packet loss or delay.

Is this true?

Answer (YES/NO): NO